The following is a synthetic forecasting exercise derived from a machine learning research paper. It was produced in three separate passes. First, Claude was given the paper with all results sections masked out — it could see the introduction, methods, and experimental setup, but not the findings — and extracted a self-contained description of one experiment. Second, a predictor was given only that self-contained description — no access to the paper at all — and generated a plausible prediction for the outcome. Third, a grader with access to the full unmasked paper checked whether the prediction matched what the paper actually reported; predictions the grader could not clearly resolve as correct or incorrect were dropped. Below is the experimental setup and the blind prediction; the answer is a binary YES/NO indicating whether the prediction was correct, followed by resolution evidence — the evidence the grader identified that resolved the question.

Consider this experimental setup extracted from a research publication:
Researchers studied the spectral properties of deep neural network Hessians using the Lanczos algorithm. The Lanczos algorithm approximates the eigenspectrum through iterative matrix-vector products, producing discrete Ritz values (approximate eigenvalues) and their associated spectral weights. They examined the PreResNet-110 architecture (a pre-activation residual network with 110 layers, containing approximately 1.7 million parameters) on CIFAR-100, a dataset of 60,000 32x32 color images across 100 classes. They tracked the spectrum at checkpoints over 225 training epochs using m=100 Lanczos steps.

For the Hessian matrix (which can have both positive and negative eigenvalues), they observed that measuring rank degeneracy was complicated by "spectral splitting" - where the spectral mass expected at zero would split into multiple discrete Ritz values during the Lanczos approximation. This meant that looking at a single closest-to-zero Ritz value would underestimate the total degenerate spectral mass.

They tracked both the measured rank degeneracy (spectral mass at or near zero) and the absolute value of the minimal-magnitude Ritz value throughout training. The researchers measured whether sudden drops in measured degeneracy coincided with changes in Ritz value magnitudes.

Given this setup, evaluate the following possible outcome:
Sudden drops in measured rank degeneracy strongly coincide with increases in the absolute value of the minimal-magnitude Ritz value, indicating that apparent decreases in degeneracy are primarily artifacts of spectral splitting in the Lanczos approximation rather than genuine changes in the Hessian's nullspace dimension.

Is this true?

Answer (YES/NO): YES